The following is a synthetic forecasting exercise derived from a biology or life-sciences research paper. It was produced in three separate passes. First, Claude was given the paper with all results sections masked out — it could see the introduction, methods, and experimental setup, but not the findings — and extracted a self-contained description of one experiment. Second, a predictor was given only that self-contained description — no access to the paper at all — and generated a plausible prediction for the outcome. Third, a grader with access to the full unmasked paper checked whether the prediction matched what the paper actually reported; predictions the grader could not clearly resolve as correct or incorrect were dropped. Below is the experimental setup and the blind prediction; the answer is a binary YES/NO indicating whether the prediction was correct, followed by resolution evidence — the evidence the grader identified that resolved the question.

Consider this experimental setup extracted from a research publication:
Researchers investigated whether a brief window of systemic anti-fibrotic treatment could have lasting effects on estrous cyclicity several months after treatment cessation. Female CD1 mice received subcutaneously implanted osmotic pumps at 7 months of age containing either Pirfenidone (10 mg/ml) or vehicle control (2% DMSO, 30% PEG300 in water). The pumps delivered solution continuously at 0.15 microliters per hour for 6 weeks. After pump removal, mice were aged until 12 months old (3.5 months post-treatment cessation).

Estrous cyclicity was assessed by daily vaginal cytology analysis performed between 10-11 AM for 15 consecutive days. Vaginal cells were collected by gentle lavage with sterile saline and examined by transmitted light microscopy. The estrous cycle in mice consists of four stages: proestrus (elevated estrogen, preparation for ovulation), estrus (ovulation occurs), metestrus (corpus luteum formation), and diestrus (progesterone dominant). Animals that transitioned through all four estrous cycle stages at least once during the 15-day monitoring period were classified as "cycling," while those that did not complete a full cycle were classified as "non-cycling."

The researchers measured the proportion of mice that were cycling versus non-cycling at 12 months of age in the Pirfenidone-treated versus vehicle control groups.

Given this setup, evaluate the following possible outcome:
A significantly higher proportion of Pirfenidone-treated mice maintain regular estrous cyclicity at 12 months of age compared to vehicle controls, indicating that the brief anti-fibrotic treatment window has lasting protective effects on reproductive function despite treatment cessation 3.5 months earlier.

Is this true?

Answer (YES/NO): YES